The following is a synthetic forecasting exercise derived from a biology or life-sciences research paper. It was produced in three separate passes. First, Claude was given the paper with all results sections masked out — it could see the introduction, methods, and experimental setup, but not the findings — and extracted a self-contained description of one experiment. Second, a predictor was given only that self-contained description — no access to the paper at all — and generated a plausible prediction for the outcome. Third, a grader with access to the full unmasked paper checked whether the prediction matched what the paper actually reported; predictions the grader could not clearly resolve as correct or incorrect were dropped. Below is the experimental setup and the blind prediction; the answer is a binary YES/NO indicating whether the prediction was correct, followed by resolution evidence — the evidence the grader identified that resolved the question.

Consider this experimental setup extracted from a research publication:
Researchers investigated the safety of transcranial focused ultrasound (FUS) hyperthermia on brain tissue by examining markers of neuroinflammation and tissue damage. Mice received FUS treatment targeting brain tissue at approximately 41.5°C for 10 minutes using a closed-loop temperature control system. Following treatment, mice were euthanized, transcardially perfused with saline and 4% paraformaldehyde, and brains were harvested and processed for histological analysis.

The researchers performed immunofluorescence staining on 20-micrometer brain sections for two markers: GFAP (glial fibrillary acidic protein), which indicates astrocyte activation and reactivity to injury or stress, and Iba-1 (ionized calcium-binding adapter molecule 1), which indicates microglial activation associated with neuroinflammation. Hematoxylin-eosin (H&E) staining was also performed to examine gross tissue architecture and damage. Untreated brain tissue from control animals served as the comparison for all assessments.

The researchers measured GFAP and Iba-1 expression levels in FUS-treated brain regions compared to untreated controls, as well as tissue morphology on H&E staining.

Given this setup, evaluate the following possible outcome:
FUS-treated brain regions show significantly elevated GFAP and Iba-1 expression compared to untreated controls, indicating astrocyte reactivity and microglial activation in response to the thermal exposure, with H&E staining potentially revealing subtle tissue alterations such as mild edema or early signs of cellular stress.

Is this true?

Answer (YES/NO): NO